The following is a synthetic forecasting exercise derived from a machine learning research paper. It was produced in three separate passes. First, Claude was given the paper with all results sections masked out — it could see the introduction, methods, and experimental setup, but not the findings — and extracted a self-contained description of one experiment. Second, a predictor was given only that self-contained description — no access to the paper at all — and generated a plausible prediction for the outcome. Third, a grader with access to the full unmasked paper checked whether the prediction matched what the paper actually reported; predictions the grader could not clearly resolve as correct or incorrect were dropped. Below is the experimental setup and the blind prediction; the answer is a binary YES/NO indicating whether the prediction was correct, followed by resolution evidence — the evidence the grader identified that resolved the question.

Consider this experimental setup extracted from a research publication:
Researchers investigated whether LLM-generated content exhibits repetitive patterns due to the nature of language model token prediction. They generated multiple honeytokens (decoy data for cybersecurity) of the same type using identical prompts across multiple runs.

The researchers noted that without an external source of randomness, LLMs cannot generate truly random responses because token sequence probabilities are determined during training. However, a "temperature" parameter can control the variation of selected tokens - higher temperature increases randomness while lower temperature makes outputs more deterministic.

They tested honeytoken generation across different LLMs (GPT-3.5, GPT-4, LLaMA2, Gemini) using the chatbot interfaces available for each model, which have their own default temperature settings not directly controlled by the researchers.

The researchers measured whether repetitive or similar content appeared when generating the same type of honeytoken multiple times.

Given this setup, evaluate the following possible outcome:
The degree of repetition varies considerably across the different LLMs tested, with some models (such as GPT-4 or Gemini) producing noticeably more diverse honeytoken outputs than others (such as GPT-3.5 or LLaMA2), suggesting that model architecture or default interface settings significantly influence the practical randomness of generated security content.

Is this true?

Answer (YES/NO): NO